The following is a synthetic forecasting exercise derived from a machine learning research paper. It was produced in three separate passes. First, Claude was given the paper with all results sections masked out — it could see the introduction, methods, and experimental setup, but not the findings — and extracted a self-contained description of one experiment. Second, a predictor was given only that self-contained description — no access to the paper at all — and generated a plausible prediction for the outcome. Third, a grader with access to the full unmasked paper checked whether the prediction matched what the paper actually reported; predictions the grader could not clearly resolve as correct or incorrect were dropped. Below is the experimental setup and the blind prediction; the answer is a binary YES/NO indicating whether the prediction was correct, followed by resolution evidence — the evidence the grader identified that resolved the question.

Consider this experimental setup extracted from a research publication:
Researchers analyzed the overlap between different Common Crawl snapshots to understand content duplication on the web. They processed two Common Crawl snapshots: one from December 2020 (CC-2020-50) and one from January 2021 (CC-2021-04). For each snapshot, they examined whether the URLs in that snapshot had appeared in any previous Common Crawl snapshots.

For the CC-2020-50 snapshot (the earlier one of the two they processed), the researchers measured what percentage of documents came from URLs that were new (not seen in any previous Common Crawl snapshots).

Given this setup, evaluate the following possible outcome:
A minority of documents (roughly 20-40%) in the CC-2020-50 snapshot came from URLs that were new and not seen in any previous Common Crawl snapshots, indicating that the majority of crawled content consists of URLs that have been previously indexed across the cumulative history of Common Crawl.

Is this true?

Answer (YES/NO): NO